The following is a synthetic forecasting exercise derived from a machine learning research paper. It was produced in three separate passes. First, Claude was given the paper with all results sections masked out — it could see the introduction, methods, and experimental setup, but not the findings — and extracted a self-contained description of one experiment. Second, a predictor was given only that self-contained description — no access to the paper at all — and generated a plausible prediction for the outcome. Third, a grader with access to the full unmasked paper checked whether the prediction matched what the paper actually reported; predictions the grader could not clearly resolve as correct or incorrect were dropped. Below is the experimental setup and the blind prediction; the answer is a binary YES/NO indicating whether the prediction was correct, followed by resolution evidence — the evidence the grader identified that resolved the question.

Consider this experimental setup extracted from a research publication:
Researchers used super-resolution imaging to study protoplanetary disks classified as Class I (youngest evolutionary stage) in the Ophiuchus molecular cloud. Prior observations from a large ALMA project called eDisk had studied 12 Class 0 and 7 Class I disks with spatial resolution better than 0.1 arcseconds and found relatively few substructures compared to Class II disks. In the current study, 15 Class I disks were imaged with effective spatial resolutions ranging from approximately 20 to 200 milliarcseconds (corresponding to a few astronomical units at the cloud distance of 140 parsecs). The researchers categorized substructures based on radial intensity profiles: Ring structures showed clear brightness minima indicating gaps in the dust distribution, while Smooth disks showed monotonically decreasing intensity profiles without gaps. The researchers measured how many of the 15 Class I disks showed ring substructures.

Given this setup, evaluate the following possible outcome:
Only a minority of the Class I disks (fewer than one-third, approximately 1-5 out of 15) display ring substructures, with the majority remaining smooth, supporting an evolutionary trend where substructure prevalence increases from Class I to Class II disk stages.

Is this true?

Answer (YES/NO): NO